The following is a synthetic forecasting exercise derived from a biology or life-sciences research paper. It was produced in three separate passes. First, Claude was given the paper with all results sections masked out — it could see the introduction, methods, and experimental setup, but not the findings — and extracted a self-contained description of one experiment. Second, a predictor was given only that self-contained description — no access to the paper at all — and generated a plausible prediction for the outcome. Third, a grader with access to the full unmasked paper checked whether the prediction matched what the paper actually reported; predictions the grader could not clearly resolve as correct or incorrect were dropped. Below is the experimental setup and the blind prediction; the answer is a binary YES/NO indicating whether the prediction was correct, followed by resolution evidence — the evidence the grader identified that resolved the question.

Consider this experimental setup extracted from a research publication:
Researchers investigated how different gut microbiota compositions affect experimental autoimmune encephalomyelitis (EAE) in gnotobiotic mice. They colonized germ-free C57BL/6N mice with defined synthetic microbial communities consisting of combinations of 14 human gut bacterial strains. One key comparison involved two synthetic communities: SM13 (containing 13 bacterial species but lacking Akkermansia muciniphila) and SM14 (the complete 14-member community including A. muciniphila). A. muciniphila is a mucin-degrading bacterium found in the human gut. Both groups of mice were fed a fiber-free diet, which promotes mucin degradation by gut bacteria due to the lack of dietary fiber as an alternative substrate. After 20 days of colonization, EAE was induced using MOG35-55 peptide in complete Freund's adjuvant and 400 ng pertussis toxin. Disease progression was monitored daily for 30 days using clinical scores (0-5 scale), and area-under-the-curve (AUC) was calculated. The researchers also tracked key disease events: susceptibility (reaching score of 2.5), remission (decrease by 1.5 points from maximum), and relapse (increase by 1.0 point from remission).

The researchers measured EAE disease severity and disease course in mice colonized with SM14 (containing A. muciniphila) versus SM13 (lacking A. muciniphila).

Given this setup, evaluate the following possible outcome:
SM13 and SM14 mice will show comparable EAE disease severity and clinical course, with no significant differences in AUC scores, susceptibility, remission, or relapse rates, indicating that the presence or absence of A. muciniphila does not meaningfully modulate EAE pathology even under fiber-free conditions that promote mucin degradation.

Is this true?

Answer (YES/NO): NO